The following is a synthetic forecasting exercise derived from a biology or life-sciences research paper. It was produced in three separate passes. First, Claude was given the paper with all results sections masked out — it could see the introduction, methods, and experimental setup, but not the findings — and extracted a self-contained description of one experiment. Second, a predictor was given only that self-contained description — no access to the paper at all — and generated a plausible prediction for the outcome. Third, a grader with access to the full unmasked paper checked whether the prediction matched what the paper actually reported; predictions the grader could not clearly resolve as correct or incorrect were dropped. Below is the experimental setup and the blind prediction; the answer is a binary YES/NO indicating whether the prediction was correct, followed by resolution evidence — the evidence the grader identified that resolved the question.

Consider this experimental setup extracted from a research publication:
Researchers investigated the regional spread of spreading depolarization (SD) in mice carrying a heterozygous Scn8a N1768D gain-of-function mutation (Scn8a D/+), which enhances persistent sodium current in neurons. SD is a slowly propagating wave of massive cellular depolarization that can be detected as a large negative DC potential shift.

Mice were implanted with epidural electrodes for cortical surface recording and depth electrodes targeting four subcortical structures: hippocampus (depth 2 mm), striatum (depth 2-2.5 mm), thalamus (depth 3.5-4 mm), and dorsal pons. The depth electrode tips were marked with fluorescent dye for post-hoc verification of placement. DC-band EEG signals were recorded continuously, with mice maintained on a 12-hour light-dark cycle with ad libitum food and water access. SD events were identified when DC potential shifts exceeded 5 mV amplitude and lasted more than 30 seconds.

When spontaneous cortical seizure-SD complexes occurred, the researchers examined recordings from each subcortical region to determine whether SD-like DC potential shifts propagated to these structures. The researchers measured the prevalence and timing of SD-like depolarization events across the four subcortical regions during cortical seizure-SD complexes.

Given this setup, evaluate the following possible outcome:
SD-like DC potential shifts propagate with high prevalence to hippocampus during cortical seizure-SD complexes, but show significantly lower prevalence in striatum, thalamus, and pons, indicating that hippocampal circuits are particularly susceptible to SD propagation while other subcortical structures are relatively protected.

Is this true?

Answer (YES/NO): NO